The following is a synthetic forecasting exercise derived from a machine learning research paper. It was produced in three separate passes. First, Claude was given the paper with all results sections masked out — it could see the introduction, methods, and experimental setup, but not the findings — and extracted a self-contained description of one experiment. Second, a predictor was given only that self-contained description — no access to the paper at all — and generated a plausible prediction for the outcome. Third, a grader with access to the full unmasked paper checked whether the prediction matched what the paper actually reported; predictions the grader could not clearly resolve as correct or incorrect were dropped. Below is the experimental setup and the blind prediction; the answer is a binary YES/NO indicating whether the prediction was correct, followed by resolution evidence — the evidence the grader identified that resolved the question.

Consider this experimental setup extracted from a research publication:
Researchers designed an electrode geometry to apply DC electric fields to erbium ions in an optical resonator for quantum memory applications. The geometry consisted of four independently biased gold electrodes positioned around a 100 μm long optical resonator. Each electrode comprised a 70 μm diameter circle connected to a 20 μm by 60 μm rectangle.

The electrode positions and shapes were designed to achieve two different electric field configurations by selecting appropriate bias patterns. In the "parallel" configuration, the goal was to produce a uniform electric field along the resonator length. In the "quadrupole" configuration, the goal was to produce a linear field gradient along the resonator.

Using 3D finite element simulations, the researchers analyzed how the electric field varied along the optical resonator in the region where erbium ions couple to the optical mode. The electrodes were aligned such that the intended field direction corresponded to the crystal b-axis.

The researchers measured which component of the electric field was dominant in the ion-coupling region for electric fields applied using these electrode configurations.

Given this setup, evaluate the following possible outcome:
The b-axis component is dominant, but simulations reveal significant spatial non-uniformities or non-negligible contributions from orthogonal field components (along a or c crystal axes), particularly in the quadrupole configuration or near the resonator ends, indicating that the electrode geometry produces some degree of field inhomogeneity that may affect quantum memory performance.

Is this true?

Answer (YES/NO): NO